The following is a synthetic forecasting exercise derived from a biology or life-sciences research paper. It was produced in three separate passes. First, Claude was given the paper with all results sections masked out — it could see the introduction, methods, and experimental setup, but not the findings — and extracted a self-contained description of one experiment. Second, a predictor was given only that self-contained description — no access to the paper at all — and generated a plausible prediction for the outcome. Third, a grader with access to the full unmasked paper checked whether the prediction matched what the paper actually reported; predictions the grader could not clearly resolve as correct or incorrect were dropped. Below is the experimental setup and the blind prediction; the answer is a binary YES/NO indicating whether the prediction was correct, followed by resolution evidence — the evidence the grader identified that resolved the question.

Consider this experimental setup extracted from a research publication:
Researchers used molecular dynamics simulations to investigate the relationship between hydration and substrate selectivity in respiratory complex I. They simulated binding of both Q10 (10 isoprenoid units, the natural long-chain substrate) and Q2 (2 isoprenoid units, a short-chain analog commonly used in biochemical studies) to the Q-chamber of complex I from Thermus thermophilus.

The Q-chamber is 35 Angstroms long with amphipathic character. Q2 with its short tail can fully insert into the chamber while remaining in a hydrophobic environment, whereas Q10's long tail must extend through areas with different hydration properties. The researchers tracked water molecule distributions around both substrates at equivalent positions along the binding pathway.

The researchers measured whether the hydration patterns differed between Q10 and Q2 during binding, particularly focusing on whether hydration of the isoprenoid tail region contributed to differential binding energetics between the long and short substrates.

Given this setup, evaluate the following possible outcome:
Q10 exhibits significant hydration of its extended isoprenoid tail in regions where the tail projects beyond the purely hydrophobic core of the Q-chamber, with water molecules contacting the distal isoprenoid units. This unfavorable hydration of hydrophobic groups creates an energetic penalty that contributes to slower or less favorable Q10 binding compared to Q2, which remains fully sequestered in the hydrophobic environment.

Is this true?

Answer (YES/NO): NO